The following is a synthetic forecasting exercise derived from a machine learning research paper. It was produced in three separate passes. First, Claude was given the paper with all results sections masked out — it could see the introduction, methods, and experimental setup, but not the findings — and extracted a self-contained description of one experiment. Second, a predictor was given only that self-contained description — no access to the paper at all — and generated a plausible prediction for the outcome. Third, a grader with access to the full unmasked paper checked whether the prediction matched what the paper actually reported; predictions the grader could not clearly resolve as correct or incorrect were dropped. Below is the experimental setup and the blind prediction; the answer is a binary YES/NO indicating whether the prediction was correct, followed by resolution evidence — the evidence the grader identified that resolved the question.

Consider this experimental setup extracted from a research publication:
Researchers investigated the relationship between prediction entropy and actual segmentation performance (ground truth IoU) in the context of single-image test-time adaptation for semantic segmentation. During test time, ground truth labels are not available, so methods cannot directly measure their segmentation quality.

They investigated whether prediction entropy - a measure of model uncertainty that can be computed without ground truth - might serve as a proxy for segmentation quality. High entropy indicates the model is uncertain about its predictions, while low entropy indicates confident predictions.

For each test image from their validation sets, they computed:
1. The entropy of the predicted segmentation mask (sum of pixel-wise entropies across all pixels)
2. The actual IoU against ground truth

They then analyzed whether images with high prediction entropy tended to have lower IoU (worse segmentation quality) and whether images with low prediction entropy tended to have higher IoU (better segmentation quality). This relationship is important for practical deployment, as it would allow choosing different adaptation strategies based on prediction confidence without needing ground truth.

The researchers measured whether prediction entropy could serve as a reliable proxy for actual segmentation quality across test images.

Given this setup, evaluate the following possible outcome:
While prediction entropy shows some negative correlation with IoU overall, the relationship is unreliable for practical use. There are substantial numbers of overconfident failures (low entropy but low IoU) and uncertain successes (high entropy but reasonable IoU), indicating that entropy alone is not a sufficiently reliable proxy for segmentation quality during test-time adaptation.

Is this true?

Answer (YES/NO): NO